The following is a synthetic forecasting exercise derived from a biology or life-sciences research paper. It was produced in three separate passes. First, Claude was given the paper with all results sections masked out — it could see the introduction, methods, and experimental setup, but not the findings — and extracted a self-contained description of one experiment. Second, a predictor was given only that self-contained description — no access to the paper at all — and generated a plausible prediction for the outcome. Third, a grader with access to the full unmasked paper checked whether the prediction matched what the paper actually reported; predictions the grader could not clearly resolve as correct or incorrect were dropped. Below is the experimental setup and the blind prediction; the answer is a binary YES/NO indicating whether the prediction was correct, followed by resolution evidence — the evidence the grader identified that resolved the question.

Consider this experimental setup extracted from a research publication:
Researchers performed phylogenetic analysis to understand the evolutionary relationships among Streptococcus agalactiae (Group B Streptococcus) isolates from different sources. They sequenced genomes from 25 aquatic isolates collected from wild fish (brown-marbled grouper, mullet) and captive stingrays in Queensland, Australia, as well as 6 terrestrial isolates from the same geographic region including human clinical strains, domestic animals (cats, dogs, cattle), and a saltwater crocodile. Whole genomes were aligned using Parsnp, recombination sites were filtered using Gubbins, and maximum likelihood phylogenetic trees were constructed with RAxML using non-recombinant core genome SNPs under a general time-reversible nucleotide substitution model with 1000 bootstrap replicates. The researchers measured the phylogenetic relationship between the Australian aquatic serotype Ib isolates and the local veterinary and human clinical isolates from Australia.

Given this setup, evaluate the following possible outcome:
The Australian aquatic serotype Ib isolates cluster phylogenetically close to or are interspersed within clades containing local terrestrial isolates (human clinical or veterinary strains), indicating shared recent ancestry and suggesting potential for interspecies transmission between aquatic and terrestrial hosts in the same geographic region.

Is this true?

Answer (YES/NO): NO